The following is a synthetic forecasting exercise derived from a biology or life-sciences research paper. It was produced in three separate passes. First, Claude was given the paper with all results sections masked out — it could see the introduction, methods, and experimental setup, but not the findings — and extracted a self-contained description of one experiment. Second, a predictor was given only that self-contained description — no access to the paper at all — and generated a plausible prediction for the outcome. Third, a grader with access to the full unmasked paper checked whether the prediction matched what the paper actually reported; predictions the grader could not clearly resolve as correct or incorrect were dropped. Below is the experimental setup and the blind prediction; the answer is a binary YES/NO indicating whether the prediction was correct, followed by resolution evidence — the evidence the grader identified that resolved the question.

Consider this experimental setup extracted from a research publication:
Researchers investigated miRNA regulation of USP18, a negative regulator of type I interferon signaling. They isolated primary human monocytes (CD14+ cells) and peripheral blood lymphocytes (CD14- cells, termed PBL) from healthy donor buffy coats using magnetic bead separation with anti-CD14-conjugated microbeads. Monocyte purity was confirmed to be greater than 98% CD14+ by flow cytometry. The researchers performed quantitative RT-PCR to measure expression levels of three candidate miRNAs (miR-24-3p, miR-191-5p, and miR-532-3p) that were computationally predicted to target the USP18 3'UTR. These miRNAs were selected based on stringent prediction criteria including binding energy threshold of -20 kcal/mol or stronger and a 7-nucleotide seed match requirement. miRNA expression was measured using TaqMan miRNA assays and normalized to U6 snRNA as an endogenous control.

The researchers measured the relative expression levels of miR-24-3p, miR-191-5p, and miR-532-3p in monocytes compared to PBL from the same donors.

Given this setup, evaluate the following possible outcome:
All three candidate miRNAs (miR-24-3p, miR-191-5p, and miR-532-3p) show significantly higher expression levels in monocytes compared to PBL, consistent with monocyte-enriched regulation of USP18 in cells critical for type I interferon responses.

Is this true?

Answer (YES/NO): YES